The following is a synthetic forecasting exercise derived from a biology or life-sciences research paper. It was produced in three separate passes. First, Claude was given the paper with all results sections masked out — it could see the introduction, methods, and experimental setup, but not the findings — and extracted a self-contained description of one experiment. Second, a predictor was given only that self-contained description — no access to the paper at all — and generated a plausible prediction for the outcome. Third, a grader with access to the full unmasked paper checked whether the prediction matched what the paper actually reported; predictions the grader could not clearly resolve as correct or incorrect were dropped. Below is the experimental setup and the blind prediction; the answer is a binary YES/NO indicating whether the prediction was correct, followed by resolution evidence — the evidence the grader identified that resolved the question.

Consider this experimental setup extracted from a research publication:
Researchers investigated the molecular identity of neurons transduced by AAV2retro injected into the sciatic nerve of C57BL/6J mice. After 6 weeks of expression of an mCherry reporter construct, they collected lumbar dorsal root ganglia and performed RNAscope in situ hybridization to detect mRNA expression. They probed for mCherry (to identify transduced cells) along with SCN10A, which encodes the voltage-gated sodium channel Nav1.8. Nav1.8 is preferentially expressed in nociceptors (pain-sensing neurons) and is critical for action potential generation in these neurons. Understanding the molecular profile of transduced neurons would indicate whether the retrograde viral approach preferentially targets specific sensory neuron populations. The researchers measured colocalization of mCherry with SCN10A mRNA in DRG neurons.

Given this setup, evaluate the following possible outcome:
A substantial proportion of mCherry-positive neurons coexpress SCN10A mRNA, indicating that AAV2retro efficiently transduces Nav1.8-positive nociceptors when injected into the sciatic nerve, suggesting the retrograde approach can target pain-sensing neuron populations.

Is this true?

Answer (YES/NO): NO